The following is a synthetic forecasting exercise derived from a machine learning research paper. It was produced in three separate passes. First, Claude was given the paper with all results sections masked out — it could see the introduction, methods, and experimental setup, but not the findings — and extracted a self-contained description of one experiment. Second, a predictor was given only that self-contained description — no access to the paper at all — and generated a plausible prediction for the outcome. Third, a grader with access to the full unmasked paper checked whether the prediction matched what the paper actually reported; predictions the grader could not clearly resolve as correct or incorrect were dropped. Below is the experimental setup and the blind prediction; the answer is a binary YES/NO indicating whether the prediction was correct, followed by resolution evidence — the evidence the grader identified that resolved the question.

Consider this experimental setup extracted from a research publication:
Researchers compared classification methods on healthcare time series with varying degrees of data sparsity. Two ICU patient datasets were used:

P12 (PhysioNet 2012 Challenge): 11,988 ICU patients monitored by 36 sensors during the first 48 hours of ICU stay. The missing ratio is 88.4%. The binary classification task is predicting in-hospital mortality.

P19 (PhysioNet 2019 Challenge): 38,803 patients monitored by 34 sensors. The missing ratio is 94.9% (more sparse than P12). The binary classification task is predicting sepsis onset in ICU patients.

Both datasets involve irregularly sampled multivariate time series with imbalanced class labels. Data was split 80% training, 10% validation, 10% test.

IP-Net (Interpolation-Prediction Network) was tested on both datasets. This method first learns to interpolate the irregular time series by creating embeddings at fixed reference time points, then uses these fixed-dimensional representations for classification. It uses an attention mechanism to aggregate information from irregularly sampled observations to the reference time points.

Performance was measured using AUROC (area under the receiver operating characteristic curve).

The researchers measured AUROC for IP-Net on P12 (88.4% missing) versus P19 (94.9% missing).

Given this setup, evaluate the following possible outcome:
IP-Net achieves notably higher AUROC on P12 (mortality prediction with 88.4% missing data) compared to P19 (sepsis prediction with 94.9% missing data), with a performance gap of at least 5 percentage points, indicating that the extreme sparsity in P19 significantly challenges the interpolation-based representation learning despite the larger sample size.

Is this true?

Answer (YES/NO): NO